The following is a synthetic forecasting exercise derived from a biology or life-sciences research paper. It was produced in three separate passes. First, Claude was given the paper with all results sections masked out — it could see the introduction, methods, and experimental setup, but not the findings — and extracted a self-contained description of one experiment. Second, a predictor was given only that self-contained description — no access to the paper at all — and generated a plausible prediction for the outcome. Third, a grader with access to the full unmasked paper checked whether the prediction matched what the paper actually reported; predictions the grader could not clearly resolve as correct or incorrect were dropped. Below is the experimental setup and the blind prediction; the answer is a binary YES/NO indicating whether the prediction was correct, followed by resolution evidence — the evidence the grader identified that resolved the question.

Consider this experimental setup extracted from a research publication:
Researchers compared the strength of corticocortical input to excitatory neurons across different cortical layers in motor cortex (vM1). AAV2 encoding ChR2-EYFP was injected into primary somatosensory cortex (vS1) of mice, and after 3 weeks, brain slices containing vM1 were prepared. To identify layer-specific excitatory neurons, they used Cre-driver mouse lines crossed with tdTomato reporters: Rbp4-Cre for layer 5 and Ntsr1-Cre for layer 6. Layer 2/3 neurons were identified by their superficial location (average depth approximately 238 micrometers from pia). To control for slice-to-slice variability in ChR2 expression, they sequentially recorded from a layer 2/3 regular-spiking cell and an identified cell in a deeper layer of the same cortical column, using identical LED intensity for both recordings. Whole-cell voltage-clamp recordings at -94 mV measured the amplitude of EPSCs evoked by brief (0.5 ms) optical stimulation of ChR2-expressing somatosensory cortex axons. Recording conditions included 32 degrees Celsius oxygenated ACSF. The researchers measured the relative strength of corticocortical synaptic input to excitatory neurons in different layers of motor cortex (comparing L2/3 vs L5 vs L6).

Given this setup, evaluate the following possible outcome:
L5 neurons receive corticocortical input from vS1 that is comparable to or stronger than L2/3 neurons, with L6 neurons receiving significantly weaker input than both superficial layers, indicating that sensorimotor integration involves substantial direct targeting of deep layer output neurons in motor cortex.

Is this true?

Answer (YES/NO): NO